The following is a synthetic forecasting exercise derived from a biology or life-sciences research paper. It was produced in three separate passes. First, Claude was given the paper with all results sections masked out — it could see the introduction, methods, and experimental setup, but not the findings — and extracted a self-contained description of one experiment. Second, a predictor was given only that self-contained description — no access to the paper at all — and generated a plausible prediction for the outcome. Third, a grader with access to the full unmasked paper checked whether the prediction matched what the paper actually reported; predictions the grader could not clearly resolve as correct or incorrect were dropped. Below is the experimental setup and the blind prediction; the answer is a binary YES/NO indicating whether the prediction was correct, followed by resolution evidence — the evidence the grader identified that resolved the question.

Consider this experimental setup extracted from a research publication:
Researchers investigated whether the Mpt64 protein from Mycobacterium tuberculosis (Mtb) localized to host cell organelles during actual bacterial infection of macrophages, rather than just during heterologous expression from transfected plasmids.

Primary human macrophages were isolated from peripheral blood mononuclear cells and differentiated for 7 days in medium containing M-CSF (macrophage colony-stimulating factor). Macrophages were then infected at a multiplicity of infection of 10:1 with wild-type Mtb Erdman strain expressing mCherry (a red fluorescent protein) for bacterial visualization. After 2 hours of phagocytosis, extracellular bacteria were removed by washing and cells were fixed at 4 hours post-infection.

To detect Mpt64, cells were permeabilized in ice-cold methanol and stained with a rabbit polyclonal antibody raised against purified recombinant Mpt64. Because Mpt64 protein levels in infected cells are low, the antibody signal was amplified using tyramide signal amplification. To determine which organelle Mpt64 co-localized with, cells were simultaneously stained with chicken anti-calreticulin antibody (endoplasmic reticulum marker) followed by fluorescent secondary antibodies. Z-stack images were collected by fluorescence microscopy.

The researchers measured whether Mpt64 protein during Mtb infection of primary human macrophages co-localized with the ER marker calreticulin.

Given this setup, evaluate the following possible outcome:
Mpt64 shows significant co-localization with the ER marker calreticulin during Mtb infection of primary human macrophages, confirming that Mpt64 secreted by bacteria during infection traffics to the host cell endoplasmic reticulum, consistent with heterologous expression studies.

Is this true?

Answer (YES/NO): YES